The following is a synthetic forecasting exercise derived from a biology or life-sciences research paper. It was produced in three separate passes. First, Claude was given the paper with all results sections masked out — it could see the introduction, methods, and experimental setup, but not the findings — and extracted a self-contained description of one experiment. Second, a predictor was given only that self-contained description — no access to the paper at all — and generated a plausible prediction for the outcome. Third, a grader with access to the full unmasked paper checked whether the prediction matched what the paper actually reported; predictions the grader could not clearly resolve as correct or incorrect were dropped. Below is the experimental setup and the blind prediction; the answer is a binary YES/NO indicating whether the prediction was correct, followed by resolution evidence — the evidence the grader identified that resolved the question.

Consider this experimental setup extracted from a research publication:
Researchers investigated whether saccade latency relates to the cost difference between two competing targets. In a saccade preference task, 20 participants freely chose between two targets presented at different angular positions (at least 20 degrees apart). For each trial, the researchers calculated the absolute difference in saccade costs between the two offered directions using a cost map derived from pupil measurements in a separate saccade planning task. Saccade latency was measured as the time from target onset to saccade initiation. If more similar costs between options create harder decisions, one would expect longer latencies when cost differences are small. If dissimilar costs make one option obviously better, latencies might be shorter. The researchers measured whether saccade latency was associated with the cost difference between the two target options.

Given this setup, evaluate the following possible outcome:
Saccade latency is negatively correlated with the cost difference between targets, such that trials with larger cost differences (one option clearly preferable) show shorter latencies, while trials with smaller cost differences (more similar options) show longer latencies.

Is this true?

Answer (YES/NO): NO